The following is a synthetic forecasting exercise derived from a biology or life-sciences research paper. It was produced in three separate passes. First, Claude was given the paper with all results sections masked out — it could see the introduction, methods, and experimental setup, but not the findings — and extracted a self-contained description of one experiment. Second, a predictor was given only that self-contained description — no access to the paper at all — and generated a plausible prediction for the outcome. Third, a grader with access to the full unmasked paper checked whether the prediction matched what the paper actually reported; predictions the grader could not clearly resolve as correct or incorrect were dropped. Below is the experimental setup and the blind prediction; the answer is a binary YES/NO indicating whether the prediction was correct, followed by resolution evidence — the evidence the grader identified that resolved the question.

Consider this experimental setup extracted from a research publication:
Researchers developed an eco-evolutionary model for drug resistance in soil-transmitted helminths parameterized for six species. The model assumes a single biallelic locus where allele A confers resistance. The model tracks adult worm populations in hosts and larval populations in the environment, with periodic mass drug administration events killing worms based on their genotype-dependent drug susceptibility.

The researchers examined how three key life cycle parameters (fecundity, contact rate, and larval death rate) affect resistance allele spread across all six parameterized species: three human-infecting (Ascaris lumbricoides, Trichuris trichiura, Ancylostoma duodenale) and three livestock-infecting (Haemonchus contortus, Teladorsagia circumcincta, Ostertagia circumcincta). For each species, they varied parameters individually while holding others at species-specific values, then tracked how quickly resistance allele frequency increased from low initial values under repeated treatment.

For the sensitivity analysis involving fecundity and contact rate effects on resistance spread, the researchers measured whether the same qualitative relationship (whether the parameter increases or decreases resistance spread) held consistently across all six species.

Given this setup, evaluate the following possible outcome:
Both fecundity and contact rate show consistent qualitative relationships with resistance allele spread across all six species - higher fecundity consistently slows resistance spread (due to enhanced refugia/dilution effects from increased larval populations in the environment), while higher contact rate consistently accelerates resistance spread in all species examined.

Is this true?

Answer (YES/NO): NO